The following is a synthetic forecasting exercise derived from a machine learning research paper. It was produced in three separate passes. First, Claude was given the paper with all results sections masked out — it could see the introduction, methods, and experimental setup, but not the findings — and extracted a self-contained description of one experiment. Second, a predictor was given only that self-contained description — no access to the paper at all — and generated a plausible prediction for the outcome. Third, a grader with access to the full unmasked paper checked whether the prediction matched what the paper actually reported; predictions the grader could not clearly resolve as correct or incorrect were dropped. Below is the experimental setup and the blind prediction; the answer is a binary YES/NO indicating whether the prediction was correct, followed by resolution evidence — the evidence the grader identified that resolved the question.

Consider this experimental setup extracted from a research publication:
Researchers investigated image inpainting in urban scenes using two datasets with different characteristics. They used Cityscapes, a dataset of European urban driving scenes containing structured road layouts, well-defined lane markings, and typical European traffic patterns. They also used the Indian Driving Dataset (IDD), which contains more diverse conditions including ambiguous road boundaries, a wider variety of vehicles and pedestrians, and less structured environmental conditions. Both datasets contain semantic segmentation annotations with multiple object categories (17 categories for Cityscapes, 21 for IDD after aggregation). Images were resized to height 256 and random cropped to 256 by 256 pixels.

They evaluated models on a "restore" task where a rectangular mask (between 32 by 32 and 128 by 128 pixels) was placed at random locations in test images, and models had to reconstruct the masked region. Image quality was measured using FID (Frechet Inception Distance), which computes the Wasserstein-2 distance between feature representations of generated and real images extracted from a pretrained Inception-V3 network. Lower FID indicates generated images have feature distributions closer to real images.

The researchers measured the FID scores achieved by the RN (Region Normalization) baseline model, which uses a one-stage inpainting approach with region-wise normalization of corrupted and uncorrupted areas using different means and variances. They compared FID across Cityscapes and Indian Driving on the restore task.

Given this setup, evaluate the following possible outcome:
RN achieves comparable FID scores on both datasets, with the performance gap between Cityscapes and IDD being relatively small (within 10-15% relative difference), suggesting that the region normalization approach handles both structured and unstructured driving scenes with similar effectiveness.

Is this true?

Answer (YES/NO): NO